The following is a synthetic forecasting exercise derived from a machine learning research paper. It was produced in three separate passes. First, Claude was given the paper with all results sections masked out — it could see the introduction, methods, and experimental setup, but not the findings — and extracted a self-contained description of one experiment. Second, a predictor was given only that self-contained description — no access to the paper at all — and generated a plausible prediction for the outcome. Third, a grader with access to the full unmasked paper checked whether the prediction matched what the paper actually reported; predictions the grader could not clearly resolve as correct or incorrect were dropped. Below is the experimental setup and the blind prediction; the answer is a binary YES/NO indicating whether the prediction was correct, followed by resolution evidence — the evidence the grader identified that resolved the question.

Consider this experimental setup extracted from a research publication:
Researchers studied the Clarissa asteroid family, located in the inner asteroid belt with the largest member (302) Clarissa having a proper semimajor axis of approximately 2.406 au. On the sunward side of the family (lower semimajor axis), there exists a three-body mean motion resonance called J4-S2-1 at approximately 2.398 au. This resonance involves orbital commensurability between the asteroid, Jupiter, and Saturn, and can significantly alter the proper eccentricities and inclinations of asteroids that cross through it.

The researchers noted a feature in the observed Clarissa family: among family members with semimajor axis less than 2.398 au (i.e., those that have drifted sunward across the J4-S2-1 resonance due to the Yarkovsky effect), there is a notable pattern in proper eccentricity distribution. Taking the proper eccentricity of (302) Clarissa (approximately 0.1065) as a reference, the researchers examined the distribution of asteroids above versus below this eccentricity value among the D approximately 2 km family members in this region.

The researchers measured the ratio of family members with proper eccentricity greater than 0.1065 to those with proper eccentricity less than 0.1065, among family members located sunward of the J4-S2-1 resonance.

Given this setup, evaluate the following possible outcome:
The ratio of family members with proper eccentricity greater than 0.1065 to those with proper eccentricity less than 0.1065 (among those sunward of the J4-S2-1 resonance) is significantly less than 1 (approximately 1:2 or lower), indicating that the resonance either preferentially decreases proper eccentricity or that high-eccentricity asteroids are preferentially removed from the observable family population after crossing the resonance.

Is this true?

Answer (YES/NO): NO